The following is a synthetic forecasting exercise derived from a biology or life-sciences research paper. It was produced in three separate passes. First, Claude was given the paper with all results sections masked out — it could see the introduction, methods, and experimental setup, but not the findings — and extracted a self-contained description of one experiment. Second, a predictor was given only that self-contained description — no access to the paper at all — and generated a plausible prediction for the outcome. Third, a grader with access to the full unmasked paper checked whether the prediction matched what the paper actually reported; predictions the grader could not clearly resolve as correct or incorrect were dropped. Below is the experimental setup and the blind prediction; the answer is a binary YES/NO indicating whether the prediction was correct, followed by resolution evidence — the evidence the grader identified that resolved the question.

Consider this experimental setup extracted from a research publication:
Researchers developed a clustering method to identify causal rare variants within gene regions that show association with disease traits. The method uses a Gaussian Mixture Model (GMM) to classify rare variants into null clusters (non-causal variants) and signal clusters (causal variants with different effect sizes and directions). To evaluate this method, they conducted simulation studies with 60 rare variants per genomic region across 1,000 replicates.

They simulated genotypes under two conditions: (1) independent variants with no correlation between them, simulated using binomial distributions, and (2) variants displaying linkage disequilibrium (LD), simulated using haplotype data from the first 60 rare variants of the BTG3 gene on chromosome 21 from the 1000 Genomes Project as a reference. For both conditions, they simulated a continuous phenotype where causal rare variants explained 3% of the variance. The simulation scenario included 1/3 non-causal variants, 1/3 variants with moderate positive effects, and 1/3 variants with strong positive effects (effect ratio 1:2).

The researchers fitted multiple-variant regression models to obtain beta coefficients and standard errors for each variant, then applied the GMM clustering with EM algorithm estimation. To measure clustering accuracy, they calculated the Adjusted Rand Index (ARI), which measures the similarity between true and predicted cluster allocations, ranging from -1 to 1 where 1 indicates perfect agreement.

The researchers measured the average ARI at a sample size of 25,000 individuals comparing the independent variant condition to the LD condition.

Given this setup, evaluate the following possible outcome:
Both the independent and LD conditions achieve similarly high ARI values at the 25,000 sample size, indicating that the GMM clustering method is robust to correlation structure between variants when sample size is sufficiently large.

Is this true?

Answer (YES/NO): NO